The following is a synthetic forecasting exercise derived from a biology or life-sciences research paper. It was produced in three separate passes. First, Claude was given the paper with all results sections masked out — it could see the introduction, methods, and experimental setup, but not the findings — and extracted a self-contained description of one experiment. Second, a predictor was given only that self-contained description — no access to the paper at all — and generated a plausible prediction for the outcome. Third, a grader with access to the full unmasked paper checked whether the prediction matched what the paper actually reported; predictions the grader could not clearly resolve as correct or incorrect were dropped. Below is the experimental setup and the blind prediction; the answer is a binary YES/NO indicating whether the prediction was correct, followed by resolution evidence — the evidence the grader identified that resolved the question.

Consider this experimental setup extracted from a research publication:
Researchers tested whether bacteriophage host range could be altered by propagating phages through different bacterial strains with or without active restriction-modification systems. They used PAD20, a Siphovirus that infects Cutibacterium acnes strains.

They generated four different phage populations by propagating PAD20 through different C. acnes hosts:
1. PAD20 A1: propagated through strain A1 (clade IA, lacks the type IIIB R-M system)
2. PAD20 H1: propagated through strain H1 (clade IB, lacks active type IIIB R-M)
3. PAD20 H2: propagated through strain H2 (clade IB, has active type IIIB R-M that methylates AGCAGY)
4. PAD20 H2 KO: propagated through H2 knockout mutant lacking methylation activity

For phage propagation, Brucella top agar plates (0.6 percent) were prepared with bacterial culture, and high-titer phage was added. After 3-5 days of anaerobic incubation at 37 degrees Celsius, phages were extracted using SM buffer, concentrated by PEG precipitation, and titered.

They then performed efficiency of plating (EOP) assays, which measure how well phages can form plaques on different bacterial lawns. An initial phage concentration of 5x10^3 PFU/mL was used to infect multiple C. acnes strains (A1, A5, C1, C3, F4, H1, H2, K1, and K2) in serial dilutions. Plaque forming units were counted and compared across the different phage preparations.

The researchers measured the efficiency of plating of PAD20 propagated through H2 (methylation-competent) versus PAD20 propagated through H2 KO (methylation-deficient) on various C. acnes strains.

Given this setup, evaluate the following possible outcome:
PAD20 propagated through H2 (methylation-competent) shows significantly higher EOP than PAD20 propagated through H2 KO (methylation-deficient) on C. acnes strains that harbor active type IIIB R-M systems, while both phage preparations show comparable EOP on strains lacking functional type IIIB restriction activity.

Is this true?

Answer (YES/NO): YES